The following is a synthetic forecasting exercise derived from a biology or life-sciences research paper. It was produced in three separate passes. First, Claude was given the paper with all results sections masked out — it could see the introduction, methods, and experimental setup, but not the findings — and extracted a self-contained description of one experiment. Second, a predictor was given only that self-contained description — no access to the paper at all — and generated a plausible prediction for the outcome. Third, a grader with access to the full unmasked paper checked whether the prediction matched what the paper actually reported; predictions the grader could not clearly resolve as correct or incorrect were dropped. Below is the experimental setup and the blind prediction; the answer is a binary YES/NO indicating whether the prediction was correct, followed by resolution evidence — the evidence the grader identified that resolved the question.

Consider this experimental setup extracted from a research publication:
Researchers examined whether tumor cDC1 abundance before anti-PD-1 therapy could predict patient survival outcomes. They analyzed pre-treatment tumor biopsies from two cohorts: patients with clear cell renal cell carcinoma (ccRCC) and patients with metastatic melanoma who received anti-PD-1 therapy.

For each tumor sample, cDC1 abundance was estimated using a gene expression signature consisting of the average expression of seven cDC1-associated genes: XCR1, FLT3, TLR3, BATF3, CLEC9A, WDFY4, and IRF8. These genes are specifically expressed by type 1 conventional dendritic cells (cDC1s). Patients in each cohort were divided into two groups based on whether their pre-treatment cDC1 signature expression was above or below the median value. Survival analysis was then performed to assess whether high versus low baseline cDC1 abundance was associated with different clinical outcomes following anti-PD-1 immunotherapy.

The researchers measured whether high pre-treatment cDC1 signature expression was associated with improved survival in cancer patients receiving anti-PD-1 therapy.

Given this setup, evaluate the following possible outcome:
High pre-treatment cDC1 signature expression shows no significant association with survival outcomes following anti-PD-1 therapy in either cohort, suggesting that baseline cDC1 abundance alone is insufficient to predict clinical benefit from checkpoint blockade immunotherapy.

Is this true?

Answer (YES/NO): NO